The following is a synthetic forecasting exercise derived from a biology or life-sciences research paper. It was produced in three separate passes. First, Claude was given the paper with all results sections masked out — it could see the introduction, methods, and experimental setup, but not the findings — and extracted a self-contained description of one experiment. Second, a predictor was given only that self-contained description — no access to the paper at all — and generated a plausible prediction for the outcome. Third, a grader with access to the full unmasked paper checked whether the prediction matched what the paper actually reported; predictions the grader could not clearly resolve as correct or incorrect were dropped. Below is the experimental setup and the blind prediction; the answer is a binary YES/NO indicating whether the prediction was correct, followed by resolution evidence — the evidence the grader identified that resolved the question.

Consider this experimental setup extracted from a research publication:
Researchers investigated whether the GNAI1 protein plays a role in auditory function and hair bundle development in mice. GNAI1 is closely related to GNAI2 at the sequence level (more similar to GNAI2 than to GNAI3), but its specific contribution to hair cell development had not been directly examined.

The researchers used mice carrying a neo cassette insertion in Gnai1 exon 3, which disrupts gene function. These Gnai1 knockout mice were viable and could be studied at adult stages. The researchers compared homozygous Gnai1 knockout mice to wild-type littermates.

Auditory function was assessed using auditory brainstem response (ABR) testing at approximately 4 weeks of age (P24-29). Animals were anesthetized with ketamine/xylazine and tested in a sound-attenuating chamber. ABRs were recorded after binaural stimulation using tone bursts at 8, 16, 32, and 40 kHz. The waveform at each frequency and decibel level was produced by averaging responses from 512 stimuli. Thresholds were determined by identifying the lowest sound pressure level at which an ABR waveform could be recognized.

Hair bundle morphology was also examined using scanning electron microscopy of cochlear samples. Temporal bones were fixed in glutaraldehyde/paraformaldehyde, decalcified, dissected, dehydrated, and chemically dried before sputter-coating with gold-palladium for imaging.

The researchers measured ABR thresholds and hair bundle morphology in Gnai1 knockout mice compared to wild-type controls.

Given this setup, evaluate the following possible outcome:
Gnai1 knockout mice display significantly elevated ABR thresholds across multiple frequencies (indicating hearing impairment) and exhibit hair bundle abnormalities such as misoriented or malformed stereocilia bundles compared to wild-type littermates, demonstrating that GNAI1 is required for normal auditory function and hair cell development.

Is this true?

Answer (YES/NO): NO